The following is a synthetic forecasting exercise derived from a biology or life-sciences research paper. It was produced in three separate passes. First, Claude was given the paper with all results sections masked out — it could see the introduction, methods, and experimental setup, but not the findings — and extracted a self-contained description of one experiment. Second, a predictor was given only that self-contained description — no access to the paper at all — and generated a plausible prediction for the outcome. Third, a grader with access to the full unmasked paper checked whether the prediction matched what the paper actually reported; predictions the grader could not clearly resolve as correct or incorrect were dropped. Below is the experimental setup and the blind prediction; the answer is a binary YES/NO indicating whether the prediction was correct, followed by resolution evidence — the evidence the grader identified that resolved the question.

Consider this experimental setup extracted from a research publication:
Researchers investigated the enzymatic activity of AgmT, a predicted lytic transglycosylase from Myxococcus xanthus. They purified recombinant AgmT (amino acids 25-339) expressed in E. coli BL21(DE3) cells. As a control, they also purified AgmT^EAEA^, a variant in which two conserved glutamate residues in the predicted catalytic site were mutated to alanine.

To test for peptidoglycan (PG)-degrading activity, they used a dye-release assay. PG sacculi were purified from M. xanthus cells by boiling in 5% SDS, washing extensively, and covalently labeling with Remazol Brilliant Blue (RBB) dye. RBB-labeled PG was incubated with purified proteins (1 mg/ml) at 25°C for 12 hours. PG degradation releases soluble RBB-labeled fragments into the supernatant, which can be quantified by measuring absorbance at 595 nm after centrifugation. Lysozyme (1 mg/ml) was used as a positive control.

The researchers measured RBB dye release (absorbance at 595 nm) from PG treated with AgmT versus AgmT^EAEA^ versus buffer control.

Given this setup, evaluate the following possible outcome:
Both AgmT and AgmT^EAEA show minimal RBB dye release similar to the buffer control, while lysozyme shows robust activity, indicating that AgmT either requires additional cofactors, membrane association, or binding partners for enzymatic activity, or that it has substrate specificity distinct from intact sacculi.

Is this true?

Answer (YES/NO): NO